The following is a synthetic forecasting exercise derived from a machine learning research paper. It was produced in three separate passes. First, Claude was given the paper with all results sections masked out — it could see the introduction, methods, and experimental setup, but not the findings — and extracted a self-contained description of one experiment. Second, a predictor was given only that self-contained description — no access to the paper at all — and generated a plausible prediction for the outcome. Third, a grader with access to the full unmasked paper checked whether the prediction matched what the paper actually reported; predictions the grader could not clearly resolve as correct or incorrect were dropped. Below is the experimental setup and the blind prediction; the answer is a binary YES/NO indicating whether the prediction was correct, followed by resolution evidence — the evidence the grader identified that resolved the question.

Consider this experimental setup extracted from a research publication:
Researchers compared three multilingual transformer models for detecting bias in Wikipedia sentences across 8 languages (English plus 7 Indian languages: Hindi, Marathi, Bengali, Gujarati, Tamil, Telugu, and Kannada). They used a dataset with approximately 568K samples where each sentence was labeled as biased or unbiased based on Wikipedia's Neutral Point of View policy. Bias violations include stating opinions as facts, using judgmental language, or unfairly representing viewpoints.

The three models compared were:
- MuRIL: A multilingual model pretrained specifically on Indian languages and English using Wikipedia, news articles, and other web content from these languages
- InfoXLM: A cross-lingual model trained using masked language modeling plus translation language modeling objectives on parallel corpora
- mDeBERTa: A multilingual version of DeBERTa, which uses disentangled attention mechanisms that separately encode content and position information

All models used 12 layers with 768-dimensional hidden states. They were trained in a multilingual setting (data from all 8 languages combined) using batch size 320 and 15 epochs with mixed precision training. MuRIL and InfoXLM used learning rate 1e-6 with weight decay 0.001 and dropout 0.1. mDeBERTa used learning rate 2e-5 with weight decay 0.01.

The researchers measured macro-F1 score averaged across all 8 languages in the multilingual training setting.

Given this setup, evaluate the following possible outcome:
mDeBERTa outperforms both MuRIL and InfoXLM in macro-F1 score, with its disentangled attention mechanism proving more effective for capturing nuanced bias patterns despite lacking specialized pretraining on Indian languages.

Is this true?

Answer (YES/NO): YES